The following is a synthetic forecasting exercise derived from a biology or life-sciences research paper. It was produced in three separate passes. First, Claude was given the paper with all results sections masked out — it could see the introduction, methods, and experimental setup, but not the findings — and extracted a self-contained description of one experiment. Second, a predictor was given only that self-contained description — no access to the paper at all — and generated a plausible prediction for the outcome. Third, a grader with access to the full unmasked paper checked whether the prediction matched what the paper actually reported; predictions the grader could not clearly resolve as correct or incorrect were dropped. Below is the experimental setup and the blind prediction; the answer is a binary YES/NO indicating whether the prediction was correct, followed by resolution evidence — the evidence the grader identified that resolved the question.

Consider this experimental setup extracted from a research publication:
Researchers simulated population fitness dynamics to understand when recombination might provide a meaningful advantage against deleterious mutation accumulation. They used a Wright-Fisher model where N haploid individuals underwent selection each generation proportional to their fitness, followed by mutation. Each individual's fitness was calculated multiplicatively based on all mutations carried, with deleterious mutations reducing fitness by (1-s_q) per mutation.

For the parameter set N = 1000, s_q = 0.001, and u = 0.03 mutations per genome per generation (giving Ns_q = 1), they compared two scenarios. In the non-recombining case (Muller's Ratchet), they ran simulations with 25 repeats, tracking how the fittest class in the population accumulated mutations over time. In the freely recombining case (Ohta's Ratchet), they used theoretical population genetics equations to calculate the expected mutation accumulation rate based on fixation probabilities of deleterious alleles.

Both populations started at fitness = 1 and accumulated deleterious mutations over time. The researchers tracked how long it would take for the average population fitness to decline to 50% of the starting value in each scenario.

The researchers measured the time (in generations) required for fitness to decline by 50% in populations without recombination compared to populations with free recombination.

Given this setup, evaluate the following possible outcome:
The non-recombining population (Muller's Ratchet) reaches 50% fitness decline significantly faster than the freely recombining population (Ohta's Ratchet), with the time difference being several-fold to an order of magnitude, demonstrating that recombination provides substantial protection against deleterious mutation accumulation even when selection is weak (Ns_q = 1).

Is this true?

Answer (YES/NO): NO